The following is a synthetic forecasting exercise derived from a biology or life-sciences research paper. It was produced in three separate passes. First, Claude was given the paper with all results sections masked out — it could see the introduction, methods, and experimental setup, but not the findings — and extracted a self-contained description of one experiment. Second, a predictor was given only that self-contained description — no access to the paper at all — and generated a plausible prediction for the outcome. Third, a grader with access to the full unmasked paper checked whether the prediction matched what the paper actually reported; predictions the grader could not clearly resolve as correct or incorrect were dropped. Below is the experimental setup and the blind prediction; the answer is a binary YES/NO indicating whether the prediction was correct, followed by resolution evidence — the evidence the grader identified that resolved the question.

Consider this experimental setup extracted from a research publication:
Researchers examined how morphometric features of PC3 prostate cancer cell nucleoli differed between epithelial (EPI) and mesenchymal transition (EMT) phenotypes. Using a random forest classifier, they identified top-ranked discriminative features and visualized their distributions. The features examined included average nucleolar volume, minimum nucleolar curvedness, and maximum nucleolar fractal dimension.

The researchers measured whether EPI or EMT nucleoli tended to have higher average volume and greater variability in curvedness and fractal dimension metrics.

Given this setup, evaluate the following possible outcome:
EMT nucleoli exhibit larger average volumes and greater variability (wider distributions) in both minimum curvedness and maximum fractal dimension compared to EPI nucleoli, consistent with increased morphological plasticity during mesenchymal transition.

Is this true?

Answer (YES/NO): NO